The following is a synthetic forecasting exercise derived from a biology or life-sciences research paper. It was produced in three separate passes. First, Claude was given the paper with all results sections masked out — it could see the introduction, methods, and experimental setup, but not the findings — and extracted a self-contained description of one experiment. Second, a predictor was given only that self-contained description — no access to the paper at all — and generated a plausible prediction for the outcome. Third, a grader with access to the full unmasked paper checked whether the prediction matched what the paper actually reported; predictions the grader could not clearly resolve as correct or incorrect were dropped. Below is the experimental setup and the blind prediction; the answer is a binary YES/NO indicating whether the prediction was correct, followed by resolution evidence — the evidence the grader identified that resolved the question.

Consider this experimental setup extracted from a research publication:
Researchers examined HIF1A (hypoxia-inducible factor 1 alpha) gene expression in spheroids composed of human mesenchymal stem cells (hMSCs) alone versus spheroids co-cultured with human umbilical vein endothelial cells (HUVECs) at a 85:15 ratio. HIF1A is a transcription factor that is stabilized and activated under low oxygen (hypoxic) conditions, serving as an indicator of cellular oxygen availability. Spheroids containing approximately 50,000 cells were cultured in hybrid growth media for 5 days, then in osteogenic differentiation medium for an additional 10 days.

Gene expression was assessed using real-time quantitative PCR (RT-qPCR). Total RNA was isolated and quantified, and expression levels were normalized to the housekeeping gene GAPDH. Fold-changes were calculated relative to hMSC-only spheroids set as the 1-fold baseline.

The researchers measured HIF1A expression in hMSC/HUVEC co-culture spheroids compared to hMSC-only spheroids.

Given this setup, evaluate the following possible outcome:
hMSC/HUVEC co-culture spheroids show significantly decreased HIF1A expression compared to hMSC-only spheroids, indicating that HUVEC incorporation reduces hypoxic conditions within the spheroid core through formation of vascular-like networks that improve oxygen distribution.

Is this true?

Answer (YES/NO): YES